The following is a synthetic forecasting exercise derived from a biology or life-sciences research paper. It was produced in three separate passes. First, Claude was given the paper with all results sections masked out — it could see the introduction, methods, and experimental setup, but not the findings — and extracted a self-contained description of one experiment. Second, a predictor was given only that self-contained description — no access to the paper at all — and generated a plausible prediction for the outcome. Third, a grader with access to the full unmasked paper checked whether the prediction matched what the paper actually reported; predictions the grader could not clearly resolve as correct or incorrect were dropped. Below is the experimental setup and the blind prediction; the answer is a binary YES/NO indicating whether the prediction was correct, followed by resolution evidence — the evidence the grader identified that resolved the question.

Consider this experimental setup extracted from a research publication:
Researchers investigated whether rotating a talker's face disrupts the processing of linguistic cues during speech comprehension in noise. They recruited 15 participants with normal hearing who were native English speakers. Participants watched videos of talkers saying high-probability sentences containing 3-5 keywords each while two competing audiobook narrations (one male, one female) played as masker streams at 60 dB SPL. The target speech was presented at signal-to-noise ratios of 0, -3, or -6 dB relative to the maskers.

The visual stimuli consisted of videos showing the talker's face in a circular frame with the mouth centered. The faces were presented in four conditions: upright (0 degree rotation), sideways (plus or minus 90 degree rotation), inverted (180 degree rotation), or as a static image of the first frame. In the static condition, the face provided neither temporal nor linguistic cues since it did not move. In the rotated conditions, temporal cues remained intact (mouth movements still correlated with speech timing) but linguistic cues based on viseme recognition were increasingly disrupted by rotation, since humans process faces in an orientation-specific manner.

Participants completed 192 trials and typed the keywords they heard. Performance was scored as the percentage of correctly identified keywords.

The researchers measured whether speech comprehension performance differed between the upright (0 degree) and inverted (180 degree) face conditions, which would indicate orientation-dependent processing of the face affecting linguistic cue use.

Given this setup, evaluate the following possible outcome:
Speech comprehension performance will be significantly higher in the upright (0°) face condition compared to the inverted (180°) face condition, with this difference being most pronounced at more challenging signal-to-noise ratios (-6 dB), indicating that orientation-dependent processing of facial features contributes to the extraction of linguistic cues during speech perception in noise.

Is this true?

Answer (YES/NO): NO